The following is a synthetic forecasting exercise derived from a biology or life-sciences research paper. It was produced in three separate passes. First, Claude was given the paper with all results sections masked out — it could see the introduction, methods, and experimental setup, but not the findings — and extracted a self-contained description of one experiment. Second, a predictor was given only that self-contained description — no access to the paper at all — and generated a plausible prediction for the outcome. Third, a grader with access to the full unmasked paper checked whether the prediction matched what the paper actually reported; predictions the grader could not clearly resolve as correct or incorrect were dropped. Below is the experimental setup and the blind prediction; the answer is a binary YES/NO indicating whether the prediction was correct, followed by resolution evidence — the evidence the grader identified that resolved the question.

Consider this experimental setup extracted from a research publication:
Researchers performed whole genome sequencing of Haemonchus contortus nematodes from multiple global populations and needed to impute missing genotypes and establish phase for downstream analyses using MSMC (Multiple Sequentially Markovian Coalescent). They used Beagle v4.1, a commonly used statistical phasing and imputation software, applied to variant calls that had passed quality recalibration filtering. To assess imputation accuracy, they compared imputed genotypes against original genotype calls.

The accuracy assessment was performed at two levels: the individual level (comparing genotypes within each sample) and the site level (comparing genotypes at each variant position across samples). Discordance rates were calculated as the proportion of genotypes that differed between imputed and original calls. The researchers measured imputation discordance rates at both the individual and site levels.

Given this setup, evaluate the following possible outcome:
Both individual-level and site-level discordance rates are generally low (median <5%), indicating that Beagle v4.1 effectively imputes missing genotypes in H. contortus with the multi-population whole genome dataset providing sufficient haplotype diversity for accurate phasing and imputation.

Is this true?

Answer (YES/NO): NO